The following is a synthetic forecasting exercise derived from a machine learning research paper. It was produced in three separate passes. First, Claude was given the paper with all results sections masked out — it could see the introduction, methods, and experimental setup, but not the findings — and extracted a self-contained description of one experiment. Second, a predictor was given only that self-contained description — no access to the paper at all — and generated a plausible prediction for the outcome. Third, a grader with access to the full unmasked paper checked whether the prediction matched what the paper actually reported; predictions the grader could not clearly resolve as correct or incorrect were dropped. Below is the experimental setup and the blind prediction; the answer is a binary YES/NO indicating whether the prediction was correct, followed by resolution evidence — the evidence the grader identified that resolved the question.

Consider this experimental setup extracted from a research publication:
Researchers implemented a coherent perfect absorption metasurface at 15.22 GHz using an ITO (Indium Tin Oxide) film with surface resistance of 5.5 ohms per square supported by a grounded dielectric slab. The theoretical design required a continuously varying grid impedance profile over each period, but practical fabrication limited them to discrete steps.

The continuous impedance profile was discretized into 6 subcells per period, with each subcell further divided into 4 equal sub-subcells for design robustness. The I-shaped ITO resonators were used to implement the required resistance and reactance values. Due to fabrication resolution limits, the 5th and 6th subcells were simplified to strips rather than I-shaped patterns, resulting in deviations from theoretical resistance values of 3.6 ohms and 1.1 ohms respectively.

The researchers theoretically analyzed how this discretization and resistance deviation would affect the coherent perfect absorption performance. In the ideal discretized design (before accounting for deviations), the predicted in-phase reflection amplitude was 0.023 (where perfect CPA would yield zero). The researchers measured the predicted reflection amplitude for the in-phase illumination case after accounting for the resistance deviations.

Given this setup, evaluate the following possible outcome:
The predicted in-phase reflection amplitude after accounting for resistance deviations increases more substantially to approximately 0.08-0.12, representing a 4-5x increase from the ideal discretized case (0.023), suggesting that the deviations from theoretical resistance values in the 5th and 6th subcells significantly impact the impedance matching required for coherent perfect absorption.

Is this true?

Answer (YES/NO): NO